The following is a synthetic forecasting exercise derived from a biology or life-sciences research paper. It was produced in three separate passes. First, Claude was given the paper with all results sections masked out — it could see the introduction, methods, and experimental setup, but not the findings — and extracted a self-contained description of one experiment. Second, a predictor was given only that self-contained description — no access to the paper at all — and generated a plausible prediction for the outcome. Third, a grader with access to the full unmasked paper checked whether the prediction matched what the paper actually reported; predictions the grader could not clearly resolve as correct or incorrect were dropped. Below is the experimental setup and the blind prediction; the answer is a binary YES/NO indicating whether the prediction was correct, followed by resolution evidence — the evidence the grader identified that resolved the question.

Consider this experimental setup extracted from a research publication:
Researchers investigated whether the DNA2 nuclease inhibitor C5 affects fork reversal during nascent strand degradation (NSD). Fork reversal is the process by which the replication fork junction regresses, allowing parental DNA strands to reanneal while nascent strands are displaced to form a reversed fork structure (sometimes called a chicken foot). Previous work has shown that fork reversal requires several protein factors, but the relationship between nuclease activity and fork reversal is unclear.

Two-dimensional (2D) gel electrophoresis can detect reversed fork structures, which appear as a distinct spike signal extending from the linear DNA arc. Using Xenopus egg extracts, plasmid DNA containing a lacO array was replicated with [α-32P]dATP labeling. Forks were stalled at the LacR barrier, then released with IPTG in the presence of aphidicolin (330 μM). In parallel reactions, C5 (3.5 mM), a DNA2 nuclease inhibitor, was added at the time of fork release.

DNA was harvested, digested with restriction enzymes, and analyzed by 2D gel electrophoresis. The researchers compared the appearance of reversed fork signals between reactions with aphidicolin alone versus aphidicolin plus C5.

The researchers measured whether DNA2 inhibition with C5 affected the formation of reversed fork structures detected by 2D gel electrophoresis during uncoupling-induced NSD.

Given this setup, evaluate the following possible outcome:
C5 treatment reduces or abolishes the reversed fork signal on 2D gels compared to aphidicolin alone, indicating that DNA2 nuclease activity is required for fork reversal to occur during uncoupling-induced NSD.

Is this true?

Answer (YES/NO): NO